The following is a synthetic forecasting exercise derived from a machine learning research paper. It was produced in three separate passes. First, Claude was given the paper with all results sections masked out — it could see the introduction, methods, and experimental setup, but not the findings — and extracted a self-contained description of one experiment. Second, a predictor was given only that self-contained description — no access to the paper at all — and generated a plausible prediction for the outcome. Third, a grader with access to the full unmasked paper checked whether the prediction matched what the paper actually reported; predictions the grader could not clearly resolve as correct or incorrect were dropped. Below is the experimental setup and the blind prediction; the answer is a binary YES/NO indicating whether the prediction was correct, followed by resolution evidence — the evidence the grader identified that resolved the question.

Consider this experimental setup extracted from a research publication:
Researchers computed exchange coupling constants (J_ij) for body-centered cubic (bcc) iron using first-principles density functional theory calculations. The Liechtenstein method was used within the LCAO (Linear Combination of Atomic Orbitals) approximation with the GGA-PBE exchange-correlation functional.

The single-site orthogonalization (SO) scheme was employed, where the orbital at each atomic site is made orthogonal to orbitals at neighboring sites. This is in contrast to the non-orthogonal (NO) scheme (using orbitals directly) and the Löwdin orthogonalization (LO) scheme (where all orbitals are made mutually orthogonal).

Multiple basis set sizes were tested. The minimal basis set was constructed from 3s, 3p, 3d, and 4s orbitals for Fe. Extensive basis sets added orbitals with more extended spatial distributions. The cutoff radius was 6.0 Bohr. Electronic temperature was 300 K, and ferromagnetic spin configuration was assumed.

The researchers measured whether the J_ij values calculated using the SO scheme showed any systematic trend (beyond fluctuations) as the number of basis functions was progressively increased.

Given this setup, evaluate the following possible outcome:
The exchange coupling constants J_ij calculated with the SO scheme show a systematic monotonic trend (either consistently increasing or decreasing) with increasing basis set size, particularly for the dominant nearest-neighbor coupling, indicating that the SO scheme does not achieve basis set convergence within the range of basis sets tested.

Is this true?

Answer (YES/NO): YES